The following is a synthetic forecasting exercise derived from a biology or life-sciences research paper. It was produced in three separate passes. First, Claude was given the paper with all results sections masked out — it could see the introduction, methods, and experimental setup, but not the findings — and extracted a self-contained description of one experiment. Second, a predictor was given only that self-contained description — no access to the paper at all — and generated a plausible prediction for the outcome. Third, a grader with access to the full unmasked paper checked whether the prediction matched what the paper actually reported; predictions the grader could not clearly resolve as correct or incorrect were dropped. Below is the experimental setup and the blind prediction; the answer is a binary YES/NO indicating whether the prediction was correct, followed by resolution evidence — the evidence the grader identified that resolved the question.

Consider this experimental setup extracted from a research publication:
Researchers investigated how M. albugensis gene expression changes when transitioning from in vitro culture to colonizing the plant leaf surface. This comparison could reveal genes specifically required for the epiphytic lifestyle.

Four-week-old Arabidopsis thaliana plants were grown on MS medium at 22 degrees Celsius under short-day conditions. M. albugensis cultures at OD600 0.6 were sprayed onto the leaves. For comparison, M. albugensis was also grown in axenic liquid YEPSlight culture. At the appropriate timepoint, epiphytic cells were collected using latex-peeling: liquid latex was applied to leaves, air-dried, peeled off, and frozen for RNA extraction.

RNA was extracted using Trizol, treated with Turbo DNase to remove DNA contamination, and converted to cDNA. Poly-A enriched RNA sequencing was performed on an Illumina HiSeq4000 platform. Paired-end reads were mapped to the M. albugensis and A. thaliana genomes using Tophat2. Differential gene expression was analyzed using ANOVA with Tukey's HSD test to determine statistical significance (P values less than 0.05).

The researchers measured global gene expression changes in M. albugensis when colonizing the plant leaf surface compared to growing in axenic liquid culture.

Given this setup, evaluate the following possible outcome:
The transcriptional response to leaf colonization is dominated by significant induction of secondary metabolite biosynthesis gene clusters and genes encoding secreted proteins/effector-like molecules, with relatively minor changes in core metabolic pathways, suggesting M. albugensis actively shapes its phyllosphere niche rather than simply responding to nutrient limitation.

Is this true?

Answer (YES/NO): NO